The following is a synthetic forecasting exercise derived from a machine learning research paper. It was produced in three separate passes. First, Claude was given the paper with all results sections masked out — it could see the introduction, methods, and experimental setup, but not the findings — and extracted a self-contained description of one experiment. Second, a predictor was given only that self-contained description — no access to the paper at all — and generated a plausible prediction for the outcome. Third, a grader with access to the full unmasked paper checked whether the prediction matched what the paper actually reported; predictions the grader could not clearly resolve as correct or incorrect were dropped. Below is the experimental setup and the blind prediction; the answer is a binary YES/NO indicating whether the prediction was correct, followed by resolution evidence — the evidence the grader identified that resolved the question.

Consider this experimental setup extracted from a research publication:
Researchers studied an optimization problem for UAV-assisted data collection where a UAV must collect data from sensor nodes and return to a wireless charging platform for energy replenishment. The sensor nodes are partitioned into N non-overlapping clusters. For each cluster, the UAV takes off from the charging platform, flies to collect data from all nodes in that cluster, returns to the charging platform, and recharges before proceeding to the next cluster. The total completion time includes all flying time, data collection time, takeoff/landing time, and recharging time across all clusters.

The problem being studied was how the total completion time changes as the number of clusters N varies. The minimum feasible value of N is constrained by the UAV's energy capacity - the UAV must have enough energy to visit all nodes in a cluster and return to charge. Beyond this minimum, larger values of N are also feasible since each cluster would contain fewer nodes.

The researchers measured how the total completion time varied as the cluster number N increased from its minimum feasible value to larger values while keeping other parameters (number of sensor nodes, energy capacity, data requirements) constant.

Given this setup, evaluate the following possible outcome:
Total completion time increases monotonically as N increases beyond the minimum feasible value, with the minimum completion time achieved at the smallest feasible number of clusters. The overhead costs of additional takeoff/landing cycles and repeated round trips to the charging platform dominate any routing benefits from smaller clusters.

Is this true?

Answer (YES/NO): YES